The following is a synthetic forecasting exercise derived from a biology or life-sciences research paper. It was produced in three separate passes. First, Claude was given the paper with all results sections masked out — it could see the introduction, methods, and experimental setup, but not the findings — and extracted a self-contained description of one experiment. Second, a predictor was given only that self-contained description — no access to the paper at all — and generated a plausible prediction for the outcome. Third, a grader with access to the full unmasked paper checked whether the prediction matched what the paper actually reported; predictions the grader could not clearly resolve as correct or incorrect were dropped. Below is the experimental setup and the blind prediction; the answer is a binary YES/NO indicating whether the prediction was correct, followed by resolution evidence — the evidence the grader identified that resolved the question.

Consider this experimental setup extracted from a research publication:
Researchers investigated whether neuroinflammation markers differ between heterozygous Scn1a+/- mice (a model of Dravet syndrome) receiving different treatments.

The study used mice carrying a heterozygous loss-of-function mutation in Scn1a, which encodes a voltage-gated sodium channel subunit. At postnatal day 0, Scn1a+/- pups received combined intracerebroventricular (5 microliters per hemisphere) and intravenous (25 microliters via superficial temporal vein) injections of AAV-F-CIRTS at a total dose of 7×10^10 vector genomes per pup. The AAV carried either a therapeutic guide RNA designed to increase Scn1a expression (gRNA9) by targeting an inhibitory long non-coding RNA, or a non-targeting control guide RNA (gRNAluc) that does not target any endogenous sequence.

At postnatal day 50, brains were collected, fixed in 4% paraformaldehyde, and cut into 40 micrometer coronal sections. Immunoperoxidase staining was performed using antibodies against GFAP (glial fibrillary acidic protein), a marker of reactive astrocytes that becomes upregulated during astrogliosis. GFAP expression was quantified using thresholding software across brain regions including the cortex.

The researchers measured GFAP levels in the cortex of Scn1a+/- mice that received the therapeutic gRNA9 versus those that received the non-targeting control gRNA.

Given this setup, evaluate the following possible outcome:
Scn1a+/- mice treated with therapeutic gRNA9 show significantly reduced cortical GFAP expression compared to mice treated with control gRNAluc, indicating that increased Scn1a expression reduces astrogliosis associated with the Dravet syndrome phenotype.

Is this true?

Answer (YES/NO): NO